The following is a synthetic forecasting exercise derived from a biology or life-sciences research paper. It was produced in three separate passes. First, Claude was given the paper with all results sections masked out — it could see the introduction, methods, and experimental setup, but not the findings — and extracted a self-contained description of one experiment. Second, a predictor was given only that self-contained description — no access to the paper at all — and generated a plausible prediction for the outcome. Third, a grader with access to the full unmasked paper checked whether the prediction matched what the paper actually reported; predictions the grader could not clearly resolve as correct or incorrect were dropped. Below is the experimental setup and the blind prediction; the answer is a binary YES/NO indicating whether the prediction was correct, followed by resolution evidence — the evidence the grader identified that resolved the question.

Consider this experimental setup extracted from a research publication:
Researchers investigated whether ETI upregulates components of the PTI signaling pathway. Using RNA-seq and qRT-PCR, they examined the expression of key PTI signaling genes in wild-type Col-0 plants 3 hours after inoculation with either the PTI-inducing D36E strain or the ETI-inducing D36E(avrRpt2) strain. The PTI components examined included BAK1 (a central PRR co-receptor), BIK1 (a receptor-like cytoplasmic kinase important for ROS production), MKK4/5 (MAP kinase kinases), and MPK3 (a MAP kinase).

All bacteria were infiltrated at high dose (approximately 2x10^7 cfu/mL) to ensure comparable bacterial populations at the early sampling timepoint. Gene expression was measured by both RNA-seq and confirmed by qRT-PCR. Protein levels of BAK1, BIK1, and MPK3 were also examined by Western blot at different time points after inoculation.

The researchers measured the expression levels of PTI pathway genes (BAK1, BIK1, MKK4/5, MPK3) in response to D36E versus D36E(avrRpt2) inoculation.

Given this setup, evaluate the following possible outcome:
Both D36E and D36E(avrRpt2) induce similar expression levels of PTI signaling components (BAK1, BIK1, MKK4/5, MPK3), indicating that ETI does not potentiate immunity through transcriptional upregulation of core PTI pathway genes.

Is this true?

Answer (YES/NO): NO